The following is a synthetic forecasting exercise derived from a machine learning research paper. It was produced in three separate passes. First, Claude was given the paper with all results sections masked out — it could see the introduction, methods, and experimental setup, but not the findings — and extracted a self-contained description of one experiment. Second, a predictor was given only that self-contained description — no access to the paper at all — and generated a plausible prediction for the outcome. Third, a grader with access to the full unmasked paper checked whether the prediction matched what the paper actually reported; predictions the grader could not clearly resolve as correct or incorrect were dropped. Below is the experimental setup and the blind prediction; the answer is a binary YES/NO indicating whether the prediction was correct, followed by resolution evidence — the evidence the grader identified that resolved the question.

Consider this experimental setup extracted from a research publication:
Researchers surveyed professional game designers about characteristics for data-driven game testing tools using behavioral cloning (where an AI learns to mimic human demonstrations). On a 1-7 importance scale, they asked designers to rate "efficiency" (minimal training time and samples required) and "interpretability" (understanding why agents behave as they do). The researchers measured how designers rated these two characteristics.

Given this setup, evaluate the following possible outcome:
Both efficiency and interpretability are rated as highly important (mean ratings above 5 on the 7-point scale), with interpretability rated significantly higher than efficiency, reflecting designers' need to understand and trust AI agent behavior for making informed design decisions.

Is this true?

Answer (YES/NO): NO